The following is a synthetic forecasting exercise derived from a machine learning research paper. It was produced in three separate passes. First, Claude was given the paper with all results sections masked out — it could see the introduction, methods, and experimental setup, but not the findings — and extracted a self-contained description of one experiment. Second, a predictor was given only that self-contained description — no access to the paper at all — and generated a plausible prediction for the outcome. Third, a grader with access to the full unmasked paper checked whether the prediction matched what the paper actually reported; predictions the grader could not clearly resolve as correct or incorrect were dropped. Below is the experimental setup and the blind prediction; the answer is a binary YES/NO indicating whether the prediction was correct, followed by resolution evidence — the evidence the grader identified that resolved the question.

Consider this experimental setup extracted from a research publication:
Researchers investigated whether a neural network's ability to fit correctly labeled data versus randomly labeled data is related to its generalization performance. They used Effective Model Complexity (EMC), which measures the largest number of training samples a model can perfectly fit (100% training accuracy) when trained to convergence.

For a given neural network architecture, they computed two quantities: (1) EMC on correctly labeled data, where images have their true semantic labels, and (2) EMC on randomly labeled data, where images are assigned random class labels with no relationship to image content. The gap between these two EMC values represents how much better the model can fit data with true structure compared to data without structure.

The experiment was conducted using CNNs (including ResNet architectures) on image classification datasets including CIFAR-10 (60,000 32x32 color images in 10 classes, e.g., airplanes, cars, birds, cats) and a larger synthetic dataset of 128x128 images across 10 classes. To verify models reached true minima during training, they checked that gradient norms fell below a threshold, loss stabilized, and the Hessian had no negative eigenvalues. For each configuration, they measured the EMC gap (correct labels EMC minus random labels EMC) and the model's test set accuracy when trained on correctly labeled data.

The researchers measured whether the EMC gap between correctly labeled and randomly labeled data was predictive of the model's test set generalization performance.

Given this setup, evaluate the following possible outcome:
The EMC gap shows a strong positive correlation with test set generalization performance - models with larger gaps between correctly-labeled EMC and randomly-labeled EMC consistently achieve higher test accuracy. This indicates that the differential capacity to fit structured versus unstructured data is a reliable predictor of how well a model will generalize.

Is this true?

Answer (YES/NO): YES